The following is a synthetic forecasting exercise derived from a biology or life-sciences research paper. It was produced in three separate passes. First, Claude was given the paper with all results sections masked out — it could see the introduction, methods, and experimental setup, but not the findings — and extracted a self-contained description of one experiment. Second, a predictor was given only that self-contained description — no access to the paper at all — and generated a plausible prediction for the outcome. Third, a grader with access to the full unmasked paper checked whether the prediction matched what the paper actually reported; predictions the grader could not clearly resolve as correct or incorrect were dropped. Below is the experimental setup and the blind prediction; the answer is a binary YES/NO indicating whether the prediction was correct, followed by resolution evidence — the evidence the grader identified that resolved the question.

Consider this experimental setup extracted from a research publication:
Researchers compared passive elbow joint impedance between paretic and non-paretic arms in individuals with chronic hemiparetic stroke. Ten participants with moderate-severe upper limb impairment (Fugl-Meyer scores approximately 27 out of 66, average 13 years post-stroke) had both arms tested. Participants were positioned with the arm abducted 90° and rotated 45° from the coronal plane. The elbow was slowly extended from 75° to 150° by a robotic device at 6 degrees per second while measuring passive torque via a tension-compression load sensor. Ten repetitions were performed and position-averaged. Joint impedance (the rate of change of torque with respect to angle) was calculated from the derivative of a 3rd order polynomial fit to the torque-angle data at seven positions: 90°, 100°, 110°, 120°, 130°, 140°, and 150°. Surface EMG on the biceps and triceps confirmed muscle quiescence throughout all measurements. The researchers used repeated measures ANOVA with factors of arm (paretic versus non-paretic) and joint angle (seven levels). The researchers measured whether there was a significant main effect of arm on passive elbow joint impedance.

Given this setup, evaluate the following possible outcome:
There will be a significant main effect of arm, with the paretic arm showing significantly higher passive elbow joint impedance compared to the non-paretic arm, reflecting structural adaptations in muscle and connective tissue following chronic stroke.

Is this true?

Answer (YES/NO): YES